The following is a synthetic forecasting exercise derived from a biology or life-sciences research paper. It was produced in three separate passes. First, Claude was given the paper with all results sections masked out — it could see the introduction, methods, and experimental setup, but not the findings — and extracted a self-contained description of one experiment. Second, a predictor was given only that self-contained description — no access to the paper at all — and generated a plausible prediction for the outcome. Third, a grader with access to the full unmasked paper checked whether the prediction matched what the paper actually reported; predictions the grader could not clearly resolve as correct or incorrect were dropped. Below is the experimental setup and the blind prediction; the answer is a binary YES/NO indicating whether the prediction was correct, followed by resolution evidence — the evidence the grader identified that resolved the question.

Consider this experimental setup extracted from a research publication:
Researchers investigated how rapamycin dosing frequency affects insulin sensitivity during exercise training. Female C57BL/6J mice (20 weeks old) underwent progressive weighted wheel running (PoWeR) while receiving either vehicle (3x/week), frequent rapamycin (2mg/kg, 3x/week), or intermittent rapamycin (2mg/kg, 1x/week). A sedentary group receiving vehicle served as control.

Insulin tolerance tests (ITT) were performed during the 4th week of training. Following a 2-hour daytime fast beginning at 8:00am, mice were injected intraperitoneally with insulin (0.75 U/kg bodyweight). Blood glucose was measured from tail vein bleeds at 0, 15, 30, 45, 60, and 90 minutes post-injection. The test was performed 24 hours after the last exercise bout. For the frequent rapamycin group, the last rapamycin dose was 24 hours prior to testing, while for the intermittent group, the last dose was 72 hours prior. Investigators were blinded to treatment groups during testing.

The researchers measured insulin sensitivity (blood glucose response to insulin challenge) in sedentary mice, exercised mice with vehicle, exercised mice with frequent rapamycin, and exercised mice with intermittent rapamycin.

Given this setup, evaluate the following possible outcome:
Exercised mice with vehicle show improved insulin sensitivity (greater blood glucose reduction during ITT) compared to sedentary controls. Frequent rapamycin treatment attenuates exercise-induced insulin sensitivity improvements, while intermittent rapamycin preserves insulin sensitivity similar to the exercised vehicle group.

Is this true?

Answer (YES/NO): NO